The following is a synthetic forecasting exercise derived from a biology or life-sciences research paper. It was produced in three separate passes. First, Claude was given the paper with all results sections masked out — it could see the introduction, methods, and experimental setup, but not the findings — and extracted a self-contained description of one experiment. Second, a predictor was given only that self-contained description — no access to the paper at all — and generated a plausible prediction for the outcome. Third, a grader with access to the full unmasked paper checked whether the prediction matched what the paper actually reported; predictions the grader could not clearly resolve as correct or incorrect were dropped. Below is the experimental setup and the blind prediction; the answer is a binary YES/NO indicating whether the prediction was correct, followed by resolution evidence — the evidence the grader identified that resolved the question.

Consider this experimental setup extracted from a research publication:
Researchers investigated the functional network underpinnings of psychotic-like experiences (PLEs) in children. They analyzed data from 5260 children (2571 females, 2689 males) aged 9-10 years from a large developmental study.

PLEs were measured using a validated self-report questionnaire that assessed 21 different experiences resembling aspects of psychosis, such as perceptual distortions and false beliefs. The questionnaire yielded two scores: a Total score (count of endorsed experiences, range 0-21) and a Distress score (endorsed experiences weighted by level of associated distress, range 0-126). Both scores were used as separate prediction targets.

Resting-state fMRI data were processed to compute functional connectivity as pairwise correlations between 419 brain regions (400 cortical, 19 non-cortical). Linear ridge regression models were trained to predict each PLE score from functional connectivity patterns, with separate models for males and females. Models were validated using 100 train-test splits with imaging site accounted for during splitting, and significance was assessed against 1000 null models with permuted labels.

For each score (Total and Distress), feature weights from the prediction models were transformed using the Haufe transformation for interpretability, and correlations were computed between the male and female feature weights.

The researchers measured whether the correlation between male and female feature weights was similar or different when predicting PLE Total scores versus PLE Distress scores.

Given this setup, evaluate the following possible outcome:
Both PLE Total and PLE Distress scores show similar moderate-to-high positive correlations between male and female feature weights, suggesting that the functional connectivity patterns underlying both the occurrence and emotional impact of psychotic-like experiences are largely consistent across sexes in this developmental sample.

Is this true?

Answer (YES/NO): YES